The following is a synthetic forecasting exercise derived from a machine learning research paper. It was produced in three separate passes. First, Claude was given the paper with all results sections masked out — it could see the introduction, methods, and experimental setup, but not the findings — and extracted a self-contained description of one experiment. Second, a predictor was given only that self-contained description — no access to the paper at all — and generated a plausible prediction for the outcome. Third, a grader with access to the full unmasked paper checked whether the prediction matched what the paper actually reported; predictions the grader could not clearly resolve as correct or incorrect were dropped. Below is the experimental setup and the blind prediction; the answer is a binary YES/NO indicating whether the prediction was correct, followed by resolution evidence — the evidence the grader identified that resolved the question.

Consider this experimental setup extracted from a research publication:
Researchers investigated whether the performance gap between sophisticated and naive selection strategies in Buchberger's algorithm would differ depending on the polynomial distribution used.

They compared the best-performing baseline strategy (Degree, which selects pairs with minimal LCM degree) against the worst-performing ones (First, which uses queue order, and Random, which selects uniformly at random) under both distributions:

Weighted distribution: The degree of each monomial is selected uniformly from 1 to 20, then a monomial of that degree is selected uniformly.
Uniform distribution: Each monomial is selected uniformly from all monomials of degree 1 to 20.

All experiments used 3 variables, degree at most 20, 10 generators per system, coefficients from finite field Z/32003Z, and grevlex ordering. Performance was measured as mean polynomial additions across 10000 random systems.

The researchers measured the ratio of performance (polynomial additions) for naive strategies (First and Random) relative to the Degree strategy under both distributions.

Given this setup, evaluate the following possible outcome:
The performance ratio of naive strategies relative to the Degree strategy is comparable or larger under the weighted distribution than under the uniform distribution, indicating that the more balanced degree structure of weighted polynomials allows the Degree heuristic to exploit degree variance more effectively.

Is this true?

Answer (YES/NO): NO